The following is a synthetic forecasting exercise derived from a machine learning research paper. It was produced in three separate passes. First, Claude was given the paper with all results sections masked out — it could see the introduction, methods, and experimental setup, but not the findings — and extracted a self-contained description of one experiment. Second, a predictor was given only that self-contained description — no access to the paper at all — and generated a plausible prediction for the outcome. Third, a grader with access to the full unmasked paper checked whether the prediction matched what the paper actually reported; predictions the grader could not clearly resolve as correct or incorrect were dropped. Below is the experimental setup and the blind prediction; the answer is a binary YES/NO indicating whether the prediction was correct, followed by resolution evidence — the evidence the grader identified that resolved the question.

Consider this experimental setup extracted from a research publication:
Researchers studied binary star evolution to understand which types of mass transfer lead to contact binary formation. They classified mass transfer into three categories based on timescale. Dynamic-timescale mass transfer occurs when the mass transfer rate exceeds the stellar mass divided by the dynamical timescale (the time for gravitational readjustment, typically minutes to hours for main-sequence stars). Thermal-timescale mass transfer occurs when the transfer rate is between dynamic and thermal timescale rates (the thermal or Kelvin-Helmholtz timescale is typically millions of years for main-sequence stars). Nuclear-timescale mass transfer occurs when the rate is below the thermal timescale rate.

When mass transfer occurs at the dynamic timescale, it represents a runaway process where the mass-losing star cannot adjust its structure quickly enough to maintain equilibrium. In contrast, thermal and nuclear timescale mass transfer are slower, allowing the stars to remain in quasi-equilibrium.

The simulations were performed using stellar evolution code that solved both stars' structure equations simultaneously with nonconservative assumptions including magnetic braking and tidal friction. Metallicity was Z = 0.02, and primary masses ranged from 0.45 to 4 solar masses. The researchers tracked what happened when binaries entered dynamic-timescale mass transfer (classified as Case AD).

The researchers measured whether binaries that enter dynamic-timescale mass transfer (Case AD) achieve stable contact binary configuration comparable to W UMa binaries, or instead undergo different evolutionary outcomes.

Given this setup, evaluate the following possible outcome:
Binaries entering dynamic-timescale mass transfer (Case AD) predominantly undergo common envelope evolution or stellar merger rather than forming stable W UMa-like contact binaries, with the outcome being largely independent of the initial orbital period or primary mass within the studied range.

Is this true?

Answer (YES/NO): YES